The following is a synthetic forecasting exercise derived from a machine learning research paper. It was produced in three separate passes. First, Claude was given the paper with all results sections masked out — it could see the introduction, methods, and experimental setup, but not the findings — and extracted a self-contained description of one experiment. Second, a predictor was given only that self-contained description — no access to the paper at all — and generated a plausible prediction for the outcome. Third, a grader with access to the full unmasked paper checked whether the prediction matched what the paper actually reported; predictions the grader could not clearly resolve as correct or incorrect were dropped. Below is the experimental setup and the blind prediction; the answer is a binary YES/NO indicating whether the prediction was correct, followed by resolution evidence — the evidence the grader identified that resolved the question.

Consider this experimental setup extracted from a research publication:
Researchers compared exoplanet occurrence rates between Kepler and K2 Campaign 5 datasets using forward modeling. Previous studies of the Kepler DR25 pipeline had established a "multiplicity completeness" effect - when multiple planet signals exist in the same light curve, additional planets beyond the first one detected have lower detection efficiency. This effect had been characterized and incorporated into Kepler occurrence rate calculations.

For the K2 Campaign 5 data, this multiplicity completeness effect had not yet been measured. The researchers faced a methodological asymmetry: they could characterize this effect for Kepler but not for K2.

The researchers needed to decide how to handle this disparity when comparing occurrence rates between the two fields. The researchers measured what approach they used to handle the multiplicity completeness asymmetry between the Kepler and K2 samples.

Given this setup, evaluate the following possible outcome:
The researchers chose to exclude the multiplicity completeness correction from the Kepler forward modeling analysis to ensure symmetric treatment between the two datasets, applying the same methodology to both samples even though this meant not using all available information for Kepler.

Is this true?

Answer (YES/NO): YES